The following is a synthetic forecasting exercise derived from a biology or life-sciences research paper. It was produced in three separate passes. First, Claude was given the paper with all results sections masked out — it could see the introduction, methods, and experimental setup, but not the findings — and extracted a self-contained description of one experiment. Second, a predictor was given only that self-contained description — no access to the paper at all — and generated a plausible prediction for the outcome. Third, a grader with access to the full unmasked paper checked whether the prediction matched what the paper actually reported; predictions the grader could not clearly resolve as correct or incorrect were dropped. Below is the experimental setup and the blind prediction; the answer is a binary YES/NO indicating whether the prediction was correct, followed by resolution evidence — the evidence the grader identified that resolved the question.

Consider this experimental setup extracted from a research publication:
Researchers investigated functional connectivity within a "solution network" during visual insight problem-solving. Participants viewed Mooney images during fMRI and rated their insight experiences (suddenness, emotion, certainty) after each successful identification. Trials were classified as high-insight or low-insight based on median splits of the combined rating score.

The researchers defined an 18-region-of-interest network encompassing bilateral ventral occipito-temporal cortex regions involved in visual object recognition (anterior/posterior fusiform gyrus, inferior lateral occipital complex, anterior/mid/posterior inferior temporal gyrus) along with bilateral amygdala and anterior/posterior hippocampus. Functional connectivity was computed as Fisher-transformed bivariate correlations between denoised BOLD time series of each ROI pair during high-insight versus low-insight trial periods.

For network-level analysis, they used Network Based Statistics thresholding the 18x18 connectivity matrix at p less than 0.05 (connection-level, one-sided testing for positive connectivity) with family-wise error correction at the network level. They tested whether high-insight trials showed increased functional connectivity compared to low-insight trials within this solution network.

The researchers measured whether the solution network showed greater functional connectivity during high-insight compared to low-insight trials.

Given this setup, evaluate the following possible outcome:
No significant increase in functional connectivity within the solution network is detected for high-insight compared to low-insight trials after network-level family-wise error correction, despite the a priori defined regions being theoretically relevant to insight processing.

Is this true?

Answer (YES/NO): NO